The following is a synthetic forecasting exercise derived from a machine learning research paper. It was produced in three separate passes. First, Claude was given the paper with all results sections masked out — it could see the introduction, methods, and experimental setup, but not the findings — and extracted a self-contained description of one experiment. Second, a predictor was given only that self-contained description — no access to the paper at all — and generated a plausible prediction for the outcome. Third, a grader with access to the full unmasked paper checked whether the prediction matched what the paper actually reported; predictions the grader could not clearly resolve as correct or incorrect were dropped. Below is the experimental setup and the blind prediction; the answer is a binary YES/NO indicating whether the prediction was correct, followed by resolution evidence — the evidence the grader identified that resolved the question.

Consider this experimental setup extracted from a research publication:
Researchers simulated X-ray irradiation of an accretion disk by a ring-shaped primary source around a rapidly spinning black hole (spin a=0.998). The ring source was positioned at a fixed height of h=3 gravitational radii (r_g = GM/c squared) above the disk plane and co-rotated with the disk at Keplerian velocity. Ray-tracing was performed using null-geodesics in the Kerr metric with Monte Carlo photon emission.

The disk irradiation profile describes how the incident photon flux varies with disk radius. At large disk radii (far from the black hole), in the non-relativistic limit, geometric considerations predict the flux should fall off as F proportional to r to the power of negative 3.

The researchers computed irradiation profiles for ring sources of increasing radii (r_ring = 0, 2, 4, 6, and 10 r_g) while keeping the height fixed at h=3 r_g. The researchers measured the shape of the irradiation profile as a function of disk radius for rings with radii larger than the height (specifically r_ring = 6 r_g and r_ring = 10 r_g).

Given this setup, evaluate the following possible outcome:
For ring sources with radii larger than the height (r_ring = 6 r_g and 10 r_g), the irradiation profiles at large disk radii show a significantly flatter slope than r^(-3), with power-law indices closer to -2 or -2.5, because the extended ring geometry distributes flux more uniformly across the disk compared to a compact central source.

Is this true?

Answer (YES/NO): NO